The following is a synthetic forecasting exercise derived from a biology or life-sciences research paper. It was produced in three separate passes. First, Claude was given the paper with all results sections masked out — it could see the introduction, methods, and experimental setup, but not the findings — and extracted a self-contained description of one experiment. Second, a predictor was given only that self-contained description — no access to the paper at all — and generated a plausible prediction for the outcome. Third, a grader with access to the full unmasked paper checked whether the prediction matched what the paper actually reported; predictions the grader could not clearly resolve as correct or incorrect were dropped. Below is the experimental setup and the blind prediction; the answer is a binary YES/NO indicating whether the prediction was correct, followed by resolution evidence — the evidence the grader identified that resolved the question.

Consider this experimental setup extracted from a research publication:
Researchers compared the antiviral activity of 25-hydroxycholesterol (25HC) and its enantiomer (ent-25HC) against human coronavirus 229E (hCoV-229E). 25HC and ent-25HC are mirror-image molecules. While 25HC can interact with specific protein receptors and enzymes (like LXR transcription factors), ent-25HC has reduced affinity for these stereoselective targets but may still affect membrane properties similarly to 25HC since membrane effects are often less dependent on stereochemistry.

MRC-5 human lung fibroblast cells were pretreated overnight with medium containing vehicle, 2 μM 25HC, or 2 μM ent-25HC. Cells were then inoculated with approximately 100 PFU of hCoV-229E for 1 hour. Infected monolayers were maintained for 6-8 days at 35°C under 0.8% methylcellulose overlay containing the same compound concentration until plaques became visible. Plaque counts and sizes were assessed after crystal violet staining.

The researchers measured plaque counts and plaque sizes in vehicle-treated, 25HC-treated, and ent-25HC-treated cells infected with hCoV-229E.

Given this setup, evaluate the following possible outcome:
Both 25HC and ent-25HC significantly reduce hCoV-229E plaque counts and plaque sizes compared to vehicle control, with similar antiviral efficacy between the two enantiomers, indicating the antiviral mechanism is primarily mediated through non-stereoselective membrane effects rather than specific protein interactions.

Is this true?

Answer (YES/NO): NO